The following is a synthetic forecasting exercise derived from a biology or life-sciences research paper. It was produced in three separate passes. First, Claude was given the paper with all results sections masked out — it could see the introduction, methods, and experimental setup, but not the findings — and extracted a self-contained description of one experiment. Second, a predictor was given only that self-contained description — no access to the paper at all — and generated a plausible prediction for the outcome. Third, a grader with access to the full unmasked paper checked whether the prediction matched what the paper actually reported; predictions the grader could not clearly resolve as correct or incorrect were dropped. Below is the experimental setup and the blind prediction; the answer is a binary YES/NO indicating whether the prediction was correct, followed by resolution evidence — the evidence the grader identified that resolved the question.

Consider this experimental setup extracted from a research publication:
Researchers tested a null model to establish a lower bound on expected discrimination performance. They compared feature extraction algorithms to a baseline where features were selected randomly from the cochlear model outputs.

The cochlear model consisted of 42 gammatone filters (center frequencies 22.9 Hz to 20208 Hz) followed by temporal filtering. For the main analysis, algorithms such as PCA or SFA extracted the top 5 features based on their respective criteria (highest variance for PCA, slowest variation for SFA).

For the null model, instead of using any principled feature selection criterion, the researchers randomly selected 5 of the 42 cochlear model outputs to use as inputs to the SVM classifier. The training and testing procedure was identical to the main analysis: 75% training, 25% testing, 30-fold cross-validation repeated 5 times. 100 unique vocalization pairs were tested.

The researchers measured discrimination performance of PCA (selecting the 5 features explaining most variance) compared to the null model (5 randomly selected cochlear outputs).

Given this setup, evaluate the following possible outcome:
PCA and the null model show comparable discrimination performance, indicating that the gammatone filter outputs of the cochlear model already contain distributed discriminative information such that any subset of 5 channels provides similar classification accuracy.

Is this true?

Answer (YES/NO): NO